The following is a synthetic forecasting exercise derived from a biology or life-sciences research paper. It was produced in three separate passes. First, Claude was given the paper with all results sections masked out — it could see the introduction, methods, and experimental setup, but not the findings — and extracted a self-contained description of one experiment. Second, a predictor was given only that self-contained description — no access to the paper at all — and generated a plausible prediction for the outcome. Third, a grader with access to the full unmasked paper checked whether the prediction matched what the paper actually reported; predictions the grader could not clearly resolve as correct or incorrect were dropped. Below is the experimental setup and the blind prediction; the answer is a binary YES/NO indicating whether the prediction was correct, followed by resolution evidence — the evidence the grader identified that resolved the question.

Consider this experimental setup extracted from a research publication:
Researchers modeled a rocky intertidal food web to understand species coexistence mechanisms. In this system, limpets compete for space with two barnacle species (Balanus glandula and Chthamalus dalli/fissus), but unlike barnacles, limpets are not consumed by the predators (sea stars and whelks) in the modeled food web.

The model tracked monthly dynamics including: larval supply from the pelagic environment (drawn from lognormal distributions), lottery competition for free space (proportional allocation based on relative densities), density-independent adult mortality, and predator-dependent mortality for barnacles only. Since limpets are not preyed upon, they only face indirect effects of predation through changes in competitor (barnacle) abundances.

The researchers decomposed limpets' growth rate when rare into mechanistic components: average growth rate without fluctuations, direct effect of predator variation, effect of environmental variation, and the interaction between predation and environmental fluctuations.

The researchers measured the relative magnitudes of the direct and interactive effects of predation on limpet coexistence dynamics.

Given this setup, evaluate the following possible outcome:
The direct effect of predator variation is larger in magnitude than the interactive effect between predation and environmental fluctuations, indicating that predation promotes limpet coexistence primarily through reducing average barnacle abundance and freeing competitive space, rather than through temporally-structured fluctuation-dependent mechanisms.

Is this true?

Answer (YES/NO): NO